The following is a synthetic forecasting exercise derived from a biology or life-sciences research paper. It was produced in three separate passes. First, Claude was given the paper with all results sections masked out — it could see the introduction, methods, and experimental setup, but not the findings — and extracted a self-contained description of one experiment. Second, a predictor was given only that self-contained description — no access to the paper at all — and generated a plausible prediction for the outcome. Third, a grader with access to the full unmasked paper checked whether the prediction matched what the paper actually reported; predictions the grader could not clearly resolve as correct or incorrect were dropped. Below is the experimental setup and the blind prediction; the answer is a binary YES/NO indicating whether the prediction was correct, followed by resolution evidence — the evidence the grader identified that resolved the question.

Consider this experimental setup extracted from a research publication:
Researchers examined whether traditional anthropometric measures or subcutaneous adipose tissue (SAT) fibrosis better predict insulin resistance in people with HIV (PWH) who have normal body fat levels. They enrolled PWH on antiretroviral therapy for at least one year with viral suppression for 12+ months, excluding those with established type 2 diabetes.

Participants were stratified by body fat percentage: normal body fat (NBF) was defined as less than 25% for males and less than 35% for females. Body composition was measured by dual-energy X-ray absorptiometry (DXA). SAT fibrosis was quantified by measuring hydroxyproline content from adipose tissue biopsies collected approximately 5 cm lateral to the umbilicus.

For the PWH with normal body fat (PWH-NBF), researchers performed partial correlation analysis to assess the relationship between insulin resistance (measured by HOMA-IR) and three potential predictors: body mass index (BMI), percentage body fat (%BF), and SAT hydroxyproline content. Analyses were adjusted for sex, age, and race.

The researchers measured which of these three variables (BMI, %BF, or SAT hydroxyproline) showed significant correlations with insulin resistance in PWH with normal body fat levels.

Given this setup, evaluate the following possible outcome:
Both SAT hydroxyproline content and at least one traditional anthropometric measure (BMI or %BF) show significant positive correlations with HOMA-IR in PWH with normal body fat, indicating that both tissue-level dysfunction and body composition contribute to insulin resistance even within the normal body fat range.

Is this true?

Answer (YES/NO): NO